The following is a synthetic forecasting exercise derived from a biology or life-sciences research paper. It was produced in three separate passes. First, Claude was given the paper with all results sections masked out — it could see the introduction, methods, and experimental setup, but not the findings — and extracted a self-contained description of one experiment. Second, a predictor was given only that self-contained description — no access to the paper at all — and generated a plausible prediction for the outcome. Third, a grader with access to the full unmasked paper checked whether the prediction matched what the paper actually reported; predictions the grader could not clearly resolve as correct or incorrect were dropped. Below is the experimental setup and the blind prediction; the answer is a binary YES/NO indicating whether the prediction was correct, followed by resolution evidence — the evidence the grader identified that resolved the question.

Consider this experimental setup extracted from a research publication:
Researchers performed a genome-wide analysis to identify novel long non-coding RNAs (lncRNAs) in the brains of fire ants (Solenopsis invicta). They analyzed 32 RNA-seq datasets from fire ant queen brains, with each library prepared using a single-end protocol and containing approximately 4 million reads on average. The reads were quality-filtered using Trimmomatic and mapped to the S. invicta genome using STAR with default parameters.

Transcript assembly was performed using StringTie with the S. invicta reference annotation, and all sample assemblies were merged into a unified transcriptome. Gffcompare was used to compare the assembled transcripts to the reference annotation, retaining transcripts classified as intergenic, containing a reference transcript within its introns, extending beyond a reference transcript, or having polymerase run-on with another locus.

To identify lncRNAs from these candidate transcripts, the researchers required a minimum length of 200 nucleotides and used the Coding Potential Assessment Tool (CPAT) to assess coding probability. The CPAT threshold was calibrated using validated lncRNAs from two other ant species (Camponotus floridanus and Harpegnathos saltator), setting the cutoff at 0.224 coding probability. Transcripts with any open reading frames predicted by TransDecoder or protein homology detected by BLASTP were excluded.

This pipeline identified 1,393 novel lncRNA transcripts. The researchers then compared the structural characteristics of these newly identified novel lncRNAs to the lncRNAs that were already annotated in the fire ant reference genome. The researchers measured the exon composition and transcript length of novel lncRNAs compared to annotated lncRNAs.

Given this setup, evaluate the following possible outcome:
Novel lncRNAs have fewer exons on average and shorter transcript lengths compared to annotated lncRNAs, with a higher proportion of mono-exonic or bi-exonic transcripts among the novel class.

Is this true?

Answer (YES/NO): NO